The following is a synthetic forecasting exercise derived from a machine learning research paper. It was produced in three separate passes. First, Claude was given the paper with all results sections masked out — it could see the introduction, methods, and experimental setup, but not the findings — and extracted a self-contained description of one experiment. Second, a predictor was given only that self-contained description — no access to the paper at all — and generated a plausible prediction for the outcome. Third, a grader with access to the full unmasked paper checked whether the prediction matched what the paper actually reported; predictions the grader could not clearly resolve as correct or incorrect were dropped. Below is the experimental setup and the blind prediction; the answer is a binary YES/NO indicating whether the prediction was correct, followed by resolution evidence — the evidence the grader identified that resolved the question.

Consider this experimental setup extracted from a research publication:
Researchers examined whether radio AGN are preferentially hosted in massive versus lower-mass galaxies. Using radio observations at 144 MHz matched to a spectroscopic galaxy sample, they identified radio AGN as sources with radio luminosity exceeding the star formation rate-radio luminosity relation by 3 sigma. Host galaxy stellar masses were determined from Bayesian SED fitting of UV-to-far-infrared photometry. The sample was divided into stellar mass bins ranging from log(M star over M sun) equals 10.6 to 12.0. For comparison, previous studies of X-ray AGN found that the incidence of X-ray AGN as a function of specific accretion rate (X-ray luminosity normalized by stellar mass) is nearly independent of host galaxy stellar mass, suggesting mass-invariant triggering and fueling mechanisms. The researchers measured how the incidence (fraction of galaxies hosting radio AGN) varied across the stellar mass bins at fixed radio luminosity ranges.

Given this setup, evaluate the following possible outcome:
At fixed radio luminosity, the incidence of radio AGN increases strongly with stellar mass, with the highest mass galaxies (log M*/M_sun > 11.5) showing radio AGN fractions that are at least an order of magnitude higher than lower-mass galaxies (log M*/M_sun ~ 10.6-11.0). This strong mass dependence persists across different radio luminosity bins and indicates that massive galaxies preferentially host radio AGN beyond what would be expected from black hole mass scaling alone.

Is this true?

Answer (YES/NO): NO